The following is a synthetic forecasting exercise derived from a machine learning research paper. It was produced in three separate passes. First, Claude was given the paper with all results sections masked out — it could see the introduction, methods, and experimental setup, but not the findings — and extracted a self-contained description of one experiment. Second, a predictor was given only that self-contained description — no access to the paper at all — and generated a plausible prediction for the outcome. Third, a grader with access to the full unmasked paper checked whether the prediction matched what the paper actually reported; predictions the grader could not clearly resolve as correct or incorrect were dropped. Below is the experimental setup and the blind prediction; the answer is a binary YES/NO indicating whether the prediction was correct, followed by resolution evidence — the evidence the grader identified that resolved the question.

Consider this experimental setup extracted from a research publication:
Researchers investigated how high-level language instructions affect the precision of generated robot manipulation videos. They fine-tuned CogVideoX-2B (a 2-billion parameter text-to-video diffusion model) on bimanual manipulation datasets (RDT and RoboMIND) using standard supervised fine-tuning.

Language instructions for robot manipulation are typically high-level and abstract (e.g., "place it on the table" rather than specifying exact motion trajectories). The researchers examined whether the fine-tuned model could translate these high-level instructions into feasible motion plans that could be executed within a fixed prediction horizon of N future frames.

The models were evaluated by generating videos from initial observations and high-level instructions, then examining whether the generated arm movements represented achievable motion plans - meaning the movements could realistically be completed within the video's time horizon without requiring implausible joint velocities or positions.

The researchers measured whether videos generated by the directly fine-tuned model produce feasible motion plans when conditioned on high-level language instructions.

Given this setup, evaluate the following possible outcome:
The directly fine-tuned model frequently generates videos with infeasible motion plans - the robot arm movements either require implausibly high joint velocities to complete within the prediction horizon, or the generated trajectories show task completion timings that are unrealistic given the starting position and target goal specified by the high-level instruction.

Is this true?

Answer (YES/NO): YES